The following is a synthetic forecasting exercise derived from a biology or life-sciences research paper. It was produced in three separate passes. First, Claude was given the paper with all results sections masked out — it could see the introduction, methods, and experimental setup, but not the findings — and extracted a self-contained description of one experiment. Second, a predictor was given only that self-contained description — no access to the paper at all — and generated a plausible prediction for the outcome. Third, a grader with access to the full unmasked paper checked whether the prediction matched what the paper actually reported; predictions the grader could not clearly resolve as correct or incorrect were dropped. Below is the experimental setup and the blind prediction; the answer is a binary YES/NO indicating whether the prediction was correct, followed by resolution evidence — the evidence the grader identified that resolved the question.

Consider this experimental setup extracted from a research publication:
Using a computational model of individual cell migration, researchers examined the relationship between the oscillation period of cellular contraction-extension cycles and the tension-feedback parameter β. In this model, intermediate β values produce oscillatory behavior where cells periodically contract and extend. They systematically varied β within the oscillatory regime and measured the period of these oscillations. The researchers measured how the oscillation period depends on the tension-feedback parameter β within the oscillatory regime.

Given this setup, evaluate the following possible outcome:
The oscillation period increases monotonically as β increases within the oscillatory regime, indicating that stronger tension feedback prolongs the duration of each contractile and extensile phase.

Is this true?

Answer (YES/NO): YES